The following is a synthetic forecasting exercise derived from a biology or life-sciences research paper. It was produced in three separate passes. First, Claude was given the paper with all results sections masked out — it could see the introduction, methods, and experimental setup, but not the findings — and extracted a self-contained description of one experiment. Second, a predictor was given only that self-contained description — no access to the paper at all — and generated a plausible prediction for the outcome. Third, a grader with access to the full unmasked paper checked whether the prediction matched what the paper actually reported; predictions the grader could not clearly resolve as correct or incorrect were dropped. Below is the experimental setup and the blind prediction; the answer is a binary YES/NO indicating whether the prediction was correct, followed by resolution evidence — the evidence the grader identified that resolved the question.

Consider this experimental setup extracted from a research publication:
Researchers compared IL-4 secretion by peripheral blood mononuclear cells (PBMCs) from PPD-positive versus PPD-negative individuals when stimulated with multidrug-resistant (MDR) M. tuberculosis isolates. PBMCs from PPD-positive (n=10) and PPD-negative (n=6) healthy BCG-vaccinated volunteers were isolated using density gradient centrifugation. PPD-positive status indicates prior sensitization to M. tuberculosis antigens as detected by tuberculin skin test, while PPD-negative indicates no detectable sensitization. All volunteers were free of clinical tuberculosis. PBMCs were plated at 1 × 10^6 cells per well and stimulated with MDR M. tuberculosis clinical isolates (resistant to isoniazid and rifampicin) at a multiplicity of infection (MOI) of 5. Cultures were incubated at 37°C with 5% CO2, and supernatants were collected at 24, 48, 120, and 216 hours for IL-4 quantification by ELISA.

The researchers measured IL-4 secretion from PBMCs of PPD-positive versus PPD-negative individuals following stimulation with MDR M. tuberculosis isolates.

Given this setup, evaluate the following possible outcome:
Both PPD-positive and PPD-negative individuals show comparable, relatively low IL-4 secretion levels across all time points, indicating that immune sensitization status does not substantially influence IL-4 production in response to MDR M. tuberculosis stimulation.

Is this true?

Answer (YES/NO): NO